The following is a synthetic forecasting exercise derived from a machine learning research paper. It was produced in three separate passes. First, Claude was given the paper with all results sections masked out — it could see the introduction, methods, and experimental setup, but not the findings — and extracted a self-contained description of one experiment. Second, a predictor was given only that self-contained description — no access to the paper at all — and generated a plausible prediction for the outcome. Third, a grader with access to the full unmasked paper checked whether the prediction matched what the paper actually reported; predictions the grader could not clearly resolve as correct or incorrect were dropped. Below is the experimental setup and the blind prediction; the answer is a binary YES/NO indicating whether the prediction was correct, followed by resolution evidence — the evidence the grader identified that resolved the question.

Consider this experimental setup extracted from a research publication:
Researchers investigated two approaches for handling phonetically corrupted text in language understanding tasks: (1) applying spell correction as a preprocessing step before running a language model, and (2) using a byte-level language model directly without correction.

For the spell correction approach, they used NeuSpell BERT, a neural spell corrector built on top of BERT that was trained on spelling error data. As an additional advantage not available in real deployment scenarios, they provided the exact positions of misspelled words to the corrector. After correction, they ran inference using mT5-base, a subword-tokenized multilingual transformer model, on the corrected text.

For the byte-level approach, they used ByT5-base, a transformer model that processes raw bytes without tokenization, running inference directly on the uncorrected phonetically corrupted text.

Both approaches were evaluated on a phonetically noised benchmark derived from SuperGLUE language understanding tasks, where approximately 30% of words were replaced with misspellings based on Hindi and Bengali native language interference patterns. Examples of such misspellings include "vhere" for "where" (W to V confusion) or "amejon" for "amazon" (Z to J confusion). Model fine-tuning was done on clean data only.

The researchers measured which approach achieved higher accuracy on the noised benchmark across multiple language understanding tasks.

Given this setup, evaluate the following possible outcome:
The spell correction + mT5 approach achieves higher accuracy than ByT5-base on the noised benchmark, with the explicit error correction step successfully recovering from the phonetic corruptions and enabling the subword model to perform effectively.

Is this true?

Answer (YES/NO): NO